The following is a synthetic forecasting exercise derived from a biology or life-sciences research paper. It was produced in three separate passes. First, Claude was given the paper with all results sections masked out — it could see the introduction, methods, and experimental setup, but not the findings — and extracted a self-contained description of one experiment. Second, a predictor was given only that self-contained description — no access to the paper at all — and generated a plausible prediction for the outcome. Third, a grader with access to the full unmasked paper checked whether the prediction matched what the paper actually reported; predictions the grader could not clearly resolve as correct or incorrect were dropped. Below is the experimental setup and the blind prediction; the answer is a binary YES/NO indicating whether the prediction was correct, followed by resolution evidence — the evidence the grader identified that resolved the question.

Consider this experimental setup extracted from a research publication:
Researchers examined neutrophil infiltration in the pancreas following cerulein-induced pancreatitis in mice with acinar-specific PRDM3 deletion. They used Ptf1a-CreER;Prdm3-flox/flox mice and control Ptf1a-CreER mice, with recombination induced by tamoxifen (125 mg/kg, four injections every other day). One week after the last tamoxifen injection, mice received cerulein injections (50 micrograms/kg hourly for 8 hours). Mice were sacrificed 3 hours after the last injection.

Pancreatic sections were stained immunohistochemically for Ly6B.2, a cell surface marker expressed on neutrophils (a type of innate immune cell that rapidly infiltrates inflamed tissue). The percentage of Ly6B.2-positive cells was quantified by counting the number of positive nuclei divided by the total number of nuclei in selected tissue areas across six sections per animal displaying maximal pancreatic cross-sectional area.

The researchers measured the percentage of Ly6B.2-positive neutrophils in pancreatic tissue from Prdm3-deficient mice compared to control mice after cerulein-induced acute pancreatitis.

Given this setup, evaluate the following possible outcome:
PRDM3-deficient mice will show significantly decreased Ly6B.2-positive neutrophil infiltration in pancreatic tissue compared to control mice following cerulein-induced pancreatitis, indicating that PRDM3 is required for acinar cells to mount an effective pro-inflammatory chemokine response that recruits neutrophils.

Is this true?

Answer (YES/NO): NO